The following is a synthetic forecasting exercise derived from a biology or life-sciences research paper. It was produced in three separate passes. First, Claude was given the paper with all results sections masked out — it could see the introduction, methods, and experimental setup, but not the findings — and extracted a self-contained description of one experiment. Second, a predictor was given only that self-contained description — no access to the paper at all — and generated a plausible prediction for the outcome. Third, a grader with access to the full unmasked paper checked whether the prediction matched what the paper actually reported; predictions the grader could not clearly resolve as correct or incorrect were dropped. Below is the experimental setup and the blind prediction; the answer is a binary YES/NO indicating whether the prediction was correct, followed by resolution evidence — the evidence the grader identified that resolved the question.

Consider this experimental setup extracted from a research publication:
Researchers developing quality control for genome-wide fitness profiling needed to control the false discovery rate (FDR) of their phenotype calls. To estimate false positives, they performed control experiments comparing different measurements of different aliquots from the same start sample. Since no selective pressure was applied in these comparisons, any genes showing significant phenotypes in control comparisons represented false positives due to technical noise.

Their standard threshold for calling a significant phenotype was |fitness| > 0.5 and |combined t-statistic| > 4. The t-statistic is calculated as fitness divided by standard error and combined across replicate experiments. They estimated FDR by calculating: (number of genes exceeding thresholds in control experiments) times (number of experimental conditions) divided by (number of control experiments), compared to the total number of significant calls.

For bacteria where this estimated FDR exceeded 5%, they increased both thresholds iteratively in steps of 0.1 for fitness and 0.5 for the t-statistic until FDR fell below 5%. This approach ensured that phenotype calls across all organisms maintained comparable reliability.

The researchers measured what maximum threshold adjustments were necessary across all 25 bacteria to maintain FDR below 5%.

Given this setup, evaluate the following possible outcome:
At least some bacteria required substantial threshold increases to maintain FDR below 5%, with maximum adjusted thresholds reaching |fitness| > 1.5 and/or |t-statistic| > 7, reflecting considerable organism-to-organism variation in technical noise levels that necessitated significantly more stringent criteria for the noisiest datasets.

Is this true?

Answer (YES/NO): NO